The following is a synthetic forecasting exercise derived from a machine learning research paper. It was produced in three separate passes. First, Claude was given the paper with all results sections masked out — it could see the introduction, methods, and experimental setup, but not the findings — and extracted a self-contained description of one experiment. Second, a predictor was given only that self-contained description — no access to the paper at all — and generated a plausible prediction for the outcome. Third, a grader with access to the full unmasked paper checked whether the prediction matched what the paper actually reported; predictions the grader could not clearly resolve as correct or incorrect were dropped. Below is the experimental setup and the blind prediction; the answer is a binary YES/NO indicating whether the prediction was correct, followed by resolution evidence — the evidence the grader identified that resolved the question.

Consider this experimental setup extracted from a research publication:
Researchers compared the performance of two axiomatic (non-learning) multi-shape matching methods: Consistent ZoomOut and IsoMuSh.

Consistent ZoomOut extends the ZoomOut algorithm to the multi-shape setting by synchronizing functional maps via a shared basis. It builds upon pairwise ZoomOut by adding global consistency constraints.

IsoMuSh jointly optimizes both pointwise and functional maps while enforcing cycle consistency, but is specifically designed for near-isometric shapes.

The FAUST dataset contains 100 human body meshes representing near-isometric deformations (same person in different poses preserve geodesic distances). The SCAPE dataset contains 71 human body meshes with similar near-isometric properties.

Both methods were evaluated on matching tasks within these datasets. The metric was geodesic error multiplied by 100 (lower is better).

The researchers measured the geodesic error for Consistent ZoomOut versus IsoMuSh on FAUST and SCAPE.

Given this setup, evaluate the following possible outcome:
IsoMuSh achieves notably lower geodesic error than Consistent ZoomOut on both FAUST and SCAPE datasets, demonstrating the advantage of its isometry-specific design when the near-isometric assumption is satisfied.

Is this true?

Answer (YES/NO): NO